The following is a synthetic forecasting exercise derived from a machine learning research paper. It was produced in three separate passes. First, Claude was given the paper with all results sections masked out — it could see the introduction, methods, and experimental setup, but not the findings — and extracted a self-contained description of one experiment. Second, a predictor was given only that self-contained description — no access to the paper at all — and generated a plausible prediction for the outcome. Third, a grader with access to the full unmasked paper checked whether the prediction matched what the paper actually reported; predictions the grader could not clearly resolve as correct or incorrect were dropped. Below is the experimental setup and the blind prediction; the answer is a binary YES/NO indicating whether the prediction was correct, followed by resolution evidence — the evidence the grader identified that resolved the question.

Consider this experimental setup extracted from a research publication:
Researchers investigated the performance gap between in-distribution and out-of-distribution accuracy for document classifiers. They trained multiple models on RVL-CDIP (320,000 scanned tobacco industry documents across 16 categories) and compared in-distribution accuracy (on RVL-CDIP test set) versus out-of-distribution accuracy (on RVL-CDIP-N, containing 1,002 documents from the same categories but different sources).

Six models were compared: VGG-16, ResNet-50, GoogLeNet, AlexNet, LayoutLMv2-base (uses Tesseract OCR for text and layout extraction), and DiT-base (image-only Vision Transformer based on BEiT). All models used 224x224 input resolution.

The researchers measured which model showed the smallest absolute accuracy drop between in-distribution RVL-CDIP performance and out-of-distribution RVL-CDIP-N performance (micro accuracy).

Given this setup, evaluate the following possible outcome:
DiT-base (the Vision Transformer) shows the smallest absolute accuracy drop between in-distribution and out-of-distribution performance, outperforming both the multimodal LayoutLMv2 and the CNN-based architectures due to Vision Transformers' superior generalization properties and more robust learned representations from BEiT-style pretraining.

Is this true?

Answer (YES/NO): YES